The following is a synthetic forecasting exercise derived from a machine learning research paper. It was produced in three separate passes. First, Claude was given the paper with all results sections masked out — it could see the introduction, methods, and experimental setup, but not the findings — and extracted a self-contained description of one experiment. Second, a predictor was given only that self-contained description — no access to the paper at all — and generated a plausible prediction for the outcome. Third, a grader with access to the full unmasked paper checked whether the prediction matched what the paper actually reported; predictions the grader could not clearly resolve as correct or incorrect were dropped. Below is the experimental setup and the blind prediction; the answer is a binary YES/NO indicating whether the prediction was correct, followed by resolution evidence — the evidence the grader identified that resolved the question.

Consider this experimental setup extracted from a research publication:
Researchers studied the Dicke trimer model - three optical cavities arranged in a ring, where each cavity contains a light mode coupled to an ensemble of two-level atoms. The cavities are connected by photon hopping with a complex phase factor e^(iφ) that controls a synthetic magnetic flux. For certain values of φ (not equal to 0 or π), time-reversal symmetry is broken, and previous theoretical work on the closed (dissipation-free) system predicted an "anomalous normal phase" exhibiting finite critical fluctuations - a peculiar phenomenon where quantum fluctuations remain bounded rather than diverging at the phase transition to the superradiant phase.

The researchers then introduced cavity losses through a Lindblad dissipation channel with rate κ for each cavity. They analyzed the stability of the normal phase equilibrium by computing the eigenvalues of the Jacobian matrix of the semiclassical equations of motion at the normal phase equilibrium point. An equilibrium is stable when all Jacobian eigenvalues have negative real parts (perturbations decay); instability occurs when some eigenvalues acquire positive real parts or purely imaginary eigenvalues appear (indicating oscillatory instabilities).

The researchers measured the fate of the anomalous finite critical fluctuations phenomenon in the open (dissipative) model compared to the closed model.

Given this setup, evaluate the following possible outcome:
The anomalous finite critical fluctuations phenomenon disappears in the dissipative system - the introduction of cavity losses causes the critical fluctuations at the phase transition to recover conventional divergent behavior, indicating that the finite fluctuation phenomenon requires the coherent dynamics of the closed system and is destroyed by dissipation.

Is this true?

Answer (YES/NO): YES